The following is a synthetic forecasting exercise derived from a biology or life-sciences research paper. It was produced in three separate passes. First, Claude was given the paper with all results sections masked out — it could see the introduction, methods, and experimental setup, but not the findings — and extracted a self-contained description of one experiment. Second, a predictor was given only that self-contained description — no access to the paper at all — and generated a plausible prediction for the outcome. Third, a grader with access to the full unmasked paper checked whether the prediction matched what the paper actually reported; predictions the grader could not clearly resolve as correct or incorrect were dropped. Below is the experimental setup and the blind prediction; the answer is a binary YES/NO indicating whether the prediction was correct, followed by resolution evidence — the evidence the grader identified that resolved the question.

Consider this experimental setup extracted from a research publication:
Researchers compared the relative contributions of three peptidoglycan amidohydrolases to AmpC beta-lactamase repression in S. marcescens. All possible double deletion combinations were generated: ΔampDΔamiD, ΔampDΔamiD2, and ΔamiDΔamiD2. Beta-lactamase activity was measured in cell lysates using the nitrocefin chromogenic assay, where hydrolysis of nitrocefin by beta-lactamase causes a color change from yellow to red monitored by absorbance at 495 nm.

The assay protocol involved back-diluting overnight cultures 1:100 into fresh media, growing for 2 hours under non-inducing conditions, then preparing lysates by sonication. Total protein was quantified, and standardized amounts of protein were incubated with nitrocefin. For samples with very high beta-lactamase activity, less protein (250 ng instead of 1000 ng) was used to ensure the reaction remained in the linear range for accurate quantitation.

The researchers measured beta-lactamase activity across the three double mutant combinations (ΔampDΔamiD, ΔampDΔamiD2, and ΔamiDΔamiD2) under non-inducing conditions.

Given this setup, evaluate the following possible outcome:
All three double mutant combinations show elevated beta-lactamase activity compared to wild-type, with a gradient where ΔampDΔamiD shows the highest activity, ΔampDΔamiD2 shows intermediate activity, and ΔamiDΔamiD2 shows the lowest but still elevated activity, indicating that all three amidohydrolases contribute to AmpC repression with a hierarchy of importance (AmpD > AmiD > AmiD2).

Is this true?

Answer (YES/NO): NO